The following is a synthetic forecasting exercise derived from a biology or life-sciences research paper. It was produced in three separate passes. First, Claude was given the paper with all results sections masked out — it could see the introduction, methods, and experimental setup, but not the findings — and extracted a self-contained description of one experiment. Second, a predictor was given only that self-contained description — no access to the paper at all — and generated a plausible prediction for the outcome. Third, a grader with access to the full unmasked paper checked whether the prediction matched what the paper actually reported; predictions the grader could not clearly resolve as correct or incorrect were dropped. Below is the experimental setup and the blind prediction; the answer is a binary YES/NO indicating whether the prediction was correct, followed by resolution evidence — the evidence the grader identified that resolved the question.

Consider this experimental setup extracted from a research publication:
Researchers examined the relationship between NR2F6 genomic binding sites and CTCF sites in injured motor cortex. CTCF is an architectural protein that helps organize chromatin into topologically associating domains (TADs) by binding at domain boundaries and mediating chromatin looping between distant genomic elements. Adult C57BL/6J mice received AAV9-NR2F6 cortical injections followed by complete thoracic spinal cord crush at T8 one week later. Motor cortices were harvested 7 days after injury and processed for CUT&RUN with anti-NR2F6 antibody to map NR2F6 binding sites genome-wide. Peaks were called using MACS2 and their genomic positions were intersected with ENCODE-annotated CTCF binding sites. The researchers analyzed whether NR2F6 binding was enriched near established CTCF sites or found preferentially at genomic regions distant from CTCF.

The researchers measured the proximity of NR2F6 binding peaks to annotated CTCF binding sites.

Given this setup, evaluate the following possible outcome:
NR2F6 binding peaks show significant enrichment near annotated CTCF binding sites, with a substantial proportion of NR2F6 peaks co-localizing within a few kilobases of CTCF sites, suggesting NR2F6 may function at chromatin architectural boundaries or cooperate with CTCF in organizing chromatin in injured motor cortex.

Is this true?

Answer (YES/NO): NO